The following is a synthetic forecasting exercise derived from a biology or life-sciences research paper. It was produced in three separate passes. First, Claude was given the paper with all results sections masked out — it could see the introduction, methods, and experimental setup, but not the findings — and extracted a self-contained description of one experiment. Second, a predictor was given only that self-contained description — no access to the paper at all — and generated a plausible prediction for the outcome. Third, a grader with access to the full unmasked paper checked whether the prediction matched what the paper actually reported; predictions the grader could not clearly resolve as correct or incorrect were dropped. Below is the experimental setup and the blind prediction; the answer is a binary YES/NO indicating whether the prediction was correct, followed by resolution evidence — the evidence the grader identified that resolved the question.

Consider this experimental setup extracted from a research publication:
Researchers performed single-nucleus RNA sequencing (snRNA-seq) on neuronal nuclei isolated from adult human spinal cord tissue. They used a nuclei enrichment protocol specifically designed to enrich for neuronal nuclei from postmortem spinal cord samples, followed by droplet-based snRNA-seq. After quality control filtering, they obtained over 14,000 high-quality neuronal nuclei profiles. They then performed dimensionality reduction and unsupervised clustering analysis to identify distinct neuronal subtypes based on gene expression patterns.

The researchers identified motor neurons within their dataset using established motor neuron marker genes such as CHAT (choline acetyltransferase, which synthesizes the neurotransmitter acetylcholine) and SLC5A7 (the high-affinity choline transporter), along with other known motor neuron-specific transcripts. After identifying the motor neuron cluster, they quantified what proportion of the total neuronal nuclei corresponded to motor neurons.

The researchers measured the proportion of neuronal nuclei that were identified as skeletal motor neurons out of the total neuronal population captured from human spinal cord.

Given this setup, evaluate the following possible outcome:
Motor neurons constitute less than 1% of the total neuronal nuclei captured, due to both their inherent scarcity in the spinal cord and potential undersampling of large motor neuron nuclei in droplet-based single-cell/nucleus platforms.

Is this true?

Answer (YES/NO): YES